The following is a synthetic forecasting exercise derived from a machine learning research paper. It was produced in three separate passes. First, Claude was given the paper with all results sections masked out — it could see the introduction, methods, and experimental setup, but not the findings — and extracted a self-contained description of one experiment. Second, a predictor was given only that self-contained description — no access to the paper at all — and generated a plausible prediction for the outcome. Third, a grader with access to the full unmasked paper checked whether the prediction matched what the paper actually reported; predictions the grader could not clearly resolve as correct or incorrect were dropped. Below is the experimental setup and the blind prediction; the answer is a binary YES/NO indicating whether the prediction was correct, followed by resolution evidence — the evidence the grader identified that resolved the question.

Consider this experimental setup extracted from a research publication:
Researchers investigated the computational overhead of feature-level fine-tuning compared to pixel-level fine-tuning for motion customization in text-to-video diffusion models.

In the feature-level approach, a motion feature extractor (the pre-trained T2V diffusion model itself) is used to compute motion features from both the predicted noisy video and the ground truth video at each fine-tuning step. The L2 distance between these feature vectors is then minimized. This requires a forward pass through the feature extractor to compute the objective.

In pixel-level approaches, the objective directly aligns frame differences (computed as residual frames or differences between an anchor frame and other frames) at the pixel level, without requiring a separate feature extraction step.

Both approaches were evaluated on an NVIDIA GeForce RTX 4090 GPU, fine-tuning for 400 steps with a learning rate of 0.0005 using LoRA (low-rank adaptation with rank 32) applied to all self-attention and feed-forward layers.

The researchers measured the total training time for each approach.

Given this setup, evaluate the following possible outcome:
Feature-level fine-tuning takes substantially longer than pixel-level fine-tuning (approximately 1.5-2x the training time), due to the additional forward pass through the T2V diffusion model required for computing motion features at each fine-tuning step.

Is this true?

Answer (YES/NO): YES